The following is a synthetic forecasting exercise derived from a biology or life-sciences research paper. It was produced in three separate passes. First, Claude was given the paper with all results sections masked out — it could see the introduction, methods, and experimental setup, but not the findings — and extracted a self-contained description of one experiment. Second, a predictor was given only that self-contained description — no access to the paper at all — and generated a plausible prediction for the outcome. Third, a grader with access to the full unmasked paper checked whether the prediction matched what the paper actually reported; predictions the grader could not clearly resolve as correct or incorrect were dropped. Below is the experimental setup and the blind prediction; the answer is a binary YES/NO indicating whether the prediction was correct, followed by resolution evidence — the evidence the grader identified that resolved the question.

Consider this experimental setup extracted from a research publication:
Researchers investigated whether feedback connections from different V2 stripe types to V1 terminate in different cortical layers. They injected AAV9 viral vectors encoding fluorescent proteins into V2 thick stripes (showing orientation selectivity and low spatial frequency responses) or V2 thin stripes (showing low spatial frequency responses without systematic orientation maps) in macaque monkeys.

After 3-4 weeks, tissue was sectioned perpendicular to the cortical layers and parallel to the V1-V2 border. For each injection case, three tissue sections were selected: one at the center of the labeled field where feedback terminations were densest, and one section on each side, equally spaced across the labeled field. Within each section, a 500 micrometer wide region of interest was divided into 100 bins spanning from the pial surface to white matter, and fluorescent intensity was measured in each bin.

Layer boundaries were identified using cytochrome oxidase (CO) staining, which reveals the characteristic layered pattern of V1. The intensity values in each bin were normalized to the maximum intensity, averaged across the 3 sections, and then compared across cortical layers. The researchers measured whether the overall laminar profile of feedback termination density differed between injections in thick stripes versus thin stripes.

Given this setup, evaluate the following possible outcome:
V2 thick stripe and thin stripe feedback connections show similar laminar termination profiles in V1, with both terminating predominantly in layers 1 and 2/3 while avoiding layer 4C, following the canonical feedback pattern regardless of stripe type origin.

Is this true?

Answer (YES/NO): NO